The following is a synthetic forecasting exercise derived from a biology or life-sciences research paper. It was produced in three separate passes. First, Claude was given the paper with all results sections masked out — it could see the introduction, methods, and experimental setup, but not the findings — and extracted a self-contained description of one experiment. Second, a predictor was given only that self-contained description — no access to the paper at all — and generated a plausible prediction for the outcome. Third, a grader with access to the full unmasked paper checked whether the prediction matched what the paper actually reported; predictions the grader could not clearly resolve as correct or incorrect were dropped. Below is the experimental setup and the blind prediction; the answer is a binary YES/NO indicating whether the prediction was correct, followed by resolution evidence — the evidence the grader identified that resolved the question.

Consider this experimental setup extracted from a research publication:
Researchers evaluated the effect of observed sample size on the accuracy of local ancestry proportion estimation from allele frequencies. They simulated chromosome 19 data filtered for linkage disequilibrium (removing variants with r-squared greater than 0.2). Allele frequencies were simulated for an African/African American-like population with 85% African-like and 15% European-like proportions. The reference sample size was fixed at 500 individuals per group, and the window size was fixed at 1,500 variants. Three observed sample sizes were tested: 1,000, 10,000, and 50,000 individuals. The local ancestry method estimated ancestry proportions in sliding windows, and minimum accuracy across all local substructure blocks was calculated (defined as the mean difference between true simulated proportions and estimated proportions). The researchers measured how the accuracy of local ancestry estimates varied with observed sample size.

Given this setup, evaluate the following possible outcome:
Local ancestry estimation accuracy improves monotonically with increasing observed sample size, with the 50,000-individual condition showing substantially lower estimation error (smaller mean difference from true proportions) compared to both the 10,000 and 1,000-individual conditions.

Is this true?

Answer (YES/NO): NO